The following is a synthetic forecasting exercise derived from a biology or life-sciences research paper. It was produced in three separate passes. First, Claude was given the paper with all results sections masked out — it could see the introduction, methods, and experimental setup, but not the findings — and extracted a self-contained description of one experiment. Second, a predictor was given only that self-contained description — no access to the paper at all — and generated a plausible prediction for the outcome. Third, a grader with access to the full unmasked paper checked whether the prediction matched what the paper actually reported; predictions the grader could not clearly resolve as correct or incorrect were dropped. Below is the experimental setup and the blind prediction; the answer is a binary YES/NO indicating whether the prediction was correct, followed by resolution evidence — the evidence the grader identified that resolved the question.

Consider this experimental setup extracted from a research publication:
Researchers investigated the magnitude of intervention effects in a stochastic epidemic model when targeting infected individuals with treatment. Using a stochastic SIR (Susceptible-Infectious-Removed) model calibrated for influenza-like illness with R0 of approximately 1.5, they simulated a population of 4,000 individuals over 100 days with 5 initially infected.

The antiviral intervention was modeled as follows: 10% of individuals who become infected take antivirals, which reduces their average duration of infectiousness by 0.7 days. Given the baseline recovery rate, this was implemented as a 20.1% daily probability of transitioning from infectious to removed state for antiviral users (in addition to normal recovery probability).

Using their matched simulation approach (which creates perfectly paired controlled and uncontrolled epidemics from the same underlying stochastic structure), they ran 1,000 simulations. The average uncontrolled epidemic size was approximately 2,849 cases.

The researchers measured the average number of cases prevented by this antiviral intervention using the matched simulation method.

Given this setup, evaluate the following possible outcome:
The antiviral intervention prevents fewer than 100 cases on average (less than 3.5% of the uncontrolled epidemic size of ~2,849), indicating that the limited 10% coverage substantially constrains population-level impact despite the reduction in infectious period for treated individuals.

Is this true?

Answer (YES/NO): NO